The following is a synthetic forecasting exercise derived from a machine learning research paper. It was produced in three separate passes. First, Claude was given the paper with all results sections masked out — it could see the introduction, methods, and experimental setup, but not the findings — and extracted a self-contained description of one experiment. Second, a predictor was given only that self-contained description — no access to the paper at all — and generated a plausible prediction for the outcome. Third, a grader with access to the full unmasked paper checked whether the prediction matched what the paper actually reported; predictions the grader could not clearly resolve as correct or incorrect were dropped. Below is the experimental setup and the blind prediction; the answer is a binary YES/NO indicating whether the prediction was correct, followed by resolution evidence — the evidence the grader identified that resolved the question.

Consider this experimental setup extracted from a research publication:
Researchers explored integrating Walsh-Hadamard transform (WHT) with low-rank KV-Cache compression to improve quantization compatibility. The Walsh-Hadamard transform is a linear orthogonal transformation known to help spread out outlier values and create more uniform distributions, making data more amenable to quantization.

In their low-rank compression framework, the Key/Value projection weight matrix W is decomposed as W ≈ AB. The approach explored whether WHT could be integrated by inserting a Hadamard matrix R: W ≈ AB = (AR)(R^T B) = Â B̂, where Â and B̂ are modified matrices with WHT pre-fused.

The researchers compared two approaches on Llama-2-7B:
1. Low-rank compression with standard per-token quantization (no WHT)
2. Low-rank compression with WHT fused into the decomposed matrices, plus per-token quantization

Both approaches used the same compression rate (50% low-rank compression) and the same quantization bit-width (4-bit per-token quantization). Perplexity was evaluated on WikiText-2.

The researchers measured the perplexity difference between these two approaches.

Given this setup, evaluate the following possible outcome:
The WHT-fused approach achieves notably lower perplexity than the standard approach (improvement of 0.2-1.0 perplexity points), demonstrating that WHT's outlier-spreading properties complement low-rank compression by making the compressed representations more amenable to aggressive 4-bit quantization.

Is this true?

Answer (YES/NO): NO